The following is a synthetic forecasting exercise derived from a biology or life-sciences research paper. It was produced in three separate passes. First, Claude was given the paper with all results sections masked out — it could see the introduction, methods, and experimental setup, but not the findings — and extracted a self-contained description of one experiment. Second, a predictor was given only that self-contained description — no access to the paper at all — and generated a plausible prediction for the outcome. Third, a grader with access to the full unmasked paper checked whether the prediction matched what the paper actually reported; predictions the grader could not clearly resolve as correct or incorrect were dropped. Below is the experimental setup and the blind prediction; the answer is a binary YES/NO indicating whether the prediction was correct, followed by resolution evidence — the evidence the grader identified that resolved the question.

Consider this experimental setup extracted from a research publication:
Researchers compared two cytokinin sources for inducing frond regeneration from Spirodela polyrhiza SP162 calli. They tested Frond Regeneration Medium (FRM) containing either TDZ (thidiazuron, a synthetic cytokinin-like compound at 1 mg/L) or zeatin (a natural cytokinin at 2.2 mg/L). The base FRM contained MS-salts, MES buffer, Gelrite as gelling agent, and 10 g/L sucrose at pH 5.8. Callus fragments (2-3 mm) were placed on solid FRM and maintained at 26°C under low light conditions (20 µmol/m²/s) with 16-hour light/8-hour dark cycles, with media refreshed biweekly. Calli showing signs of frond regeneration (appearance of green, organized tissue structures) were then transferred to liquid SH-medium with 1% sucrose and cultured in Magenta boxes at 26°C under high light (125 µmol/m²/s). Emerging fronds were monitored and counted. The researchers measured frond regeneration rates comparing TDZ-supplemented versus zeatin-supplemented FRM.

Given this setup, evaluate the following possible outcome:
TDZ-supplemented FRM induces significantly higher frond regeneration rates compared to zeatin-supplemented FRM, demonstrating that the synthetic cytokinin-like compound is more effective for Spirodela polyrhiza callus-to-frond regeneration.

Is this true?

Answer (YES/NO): NO